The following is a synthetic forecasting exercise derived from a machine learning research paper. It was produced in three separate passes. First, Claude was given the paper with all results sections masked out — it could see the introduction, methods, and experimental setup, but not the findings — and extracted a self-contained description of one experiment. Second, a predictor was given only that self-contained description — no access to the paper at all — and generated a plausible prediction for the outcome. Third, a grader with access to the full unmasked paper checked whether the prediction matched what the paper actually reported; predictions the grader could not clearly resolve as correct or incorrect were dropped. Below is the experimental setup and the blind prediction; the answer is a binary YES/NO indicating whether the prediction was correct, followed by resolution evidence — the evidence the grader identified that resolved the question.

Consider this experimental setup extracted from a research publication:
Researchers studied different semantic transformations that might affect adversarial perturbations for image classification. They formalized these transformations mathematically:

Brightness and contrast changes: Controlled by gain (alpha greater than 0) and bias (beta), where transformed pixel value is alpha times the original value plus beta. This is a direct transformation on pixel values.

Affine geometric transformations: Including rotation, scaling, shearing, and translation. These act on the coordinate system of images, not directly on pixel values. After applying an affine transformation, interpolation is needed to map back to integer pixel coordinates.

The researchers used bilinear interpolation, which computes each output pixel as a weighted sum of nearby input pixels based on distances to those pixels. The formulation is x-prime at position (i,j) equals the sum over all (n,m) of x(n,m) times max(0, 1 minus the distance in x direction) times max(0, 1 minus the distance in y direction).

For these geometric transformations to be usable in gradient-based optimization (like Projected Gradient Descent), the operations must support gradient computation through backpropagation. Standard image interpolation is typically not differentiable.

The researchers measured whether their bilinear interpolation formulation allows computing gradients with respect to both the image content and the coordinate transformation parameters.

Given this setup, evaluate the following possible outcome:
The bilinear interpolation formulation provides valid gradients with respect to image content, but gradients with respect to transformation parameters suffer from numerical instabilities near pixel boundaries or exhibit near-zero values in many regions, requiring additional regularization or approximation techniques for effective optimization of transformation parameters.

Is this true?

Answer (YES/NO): NO